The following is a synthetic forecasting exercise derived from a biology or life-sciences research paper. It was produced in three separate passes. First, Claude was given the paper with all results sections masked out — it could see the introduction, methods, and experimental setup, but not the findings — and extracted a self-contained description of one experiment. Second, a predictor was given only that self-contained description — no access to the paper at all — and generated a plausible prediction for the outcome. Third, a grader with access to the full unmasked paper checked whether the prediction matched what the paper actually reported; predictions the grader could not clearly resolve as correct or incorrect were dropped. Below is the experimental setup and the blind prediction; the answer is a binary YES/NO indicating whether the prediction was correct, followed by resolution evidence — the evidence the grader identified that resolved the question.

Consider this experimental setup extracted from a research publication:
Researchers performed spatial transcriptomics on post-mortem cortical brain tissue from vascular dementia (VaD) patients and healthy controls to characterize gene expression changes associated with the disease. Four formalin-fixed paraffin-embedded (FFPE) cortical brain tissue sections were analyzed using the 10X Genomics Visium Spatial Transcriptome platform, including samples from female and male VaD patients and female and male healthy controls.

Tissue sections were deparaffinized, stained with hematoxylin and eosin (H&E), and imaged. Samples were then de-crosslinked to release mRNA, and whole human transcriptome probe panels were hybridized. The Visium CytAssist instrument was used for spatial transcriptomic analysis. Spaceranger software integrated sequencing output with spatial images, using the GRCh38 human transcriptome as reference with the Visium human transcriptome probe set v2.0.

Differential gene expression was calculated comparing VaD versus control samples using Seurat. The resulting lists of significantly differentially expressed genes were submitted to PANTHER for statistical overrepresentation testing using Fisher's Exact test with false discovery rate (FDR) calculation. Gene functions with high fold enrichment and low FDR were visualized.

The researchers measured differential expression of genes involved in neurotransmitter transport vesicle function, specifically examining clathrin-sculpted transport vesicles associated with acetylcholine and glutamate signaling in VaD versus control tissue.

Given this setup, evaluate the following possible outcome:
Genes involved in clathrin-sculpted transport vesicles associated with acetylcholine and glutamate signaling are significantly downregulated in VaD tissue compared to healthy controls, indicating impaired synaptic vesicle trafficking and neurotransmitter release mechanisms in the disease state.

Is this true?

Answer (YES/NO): YES